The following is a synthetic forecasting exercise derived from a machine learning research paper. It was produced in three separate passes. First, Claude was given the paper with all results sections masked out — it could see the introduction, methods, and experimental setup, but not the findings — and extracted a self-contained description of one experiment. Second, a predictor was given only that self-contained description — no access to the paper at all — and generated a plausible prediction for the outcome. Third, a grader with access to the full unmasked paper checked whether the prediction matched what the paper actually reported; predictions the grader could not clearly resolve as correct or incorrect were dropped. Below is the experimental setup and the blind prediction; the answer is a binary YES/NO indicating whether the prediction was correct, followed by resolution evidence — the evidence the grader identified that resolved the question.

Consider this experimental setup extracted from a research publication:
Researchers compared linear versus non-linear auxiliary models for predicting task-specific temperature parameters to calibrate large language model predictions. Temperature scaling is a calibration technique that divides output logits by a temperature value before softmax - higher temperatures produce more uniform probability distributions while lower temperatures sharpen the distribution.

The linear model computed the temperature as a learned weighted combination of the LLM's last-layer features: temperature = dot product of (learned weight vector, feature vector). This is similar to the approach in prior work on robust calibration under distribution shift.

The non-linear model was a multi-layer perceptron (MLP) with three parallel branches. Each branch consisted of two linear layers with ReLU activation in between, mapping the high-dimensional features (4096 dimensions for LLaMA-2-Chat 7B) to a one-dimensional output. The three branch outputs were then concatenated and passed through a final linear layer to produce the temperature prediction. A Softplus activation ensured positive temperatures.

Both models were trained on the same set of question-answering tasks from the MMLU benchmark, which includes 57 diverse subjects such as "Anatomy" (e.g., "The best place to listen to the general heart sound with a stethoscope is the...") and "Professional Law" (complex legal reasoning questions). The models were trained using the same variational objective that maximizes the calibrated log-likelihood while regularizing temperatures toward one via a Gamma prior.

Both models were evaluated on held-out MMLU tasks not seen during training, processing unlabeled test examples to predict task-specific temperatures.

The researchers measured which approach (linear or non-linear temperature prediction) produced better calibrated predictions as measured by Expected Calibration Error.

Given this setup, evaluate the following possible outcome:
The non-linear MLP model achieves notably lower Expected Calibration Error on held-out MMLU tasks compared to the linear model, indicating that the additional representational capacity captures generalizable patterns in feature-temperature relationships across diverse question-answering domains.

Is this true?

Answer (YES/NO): YES